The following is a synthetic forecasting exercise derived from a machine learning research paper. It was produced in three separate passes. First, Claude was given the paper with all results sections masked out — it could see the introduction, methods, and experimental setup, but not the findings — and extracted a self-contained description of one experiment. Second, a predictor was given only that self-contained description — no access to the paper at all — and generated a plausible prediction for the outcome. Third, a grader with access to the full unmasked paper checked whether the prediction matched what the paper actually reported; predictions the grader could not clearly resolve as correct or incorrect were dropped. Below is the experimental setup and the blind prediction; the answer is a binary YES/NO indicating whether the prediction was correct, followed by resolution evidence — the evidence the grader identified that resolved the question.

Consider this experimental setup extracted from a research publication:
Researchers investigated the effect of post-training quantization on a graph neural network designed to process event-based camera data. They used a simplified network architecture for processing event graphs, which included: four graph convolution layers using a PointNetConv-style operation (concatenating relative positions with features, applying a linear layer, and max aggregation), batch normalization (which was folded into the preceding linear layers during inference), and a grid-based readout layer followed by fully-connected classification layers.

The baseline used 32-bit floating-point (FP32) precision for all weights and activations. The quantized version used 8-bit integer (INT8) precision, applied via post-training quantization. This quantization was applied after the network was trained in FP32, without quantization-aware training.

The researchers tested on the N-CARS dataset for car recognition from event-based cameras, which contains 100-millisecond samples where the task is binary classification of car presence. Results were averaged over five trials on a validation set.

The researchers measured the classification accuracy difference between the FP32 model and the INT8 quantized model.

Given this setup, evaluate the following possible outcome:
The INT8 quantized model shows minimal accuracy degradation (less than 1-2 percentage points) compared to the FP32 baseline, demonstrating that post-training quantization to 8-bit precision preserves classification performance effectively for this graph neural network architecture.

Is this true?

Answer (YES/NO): YES